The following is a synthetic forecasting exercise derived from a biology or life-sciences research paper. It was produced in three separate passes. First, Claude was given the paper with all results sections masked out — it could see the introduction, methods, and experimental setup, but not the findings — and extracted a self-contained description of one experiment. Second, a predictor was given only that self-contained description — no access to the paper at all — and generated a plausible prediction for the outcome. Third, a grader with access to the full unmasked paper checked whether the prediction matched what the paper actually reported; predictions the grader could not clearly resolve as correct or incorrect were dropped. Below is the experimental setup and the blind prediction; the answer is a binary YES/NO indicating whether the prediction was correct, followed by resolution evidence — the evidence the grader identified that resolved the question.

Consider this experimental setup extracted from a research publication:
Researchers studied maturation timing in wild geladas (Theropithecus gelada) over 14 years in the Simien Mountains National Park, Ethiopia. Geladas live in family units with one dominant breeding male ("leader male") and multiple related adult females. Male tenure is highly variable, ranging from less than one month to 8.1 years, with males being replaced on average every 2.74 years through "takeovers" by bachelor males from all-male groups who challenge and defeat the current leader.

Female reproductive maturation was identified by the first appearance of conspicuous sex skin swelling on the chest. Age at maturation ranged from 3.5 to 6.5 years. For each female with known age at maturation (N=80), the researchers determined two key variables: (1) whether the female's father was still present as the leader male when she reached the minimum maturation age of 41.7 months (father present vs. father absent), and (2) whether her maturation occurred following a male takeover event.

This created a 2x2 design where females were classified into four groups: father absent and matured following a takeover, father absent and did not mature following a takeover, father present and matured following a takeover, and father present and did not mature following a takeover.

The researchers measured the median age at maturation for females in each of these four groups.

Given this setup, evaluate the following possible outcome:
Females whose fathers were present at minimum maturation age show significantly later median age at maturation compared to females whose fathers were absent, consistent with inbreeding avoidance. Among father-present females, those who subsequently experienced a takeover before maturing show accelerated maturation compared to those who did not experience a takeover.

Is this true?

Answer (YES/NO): YES